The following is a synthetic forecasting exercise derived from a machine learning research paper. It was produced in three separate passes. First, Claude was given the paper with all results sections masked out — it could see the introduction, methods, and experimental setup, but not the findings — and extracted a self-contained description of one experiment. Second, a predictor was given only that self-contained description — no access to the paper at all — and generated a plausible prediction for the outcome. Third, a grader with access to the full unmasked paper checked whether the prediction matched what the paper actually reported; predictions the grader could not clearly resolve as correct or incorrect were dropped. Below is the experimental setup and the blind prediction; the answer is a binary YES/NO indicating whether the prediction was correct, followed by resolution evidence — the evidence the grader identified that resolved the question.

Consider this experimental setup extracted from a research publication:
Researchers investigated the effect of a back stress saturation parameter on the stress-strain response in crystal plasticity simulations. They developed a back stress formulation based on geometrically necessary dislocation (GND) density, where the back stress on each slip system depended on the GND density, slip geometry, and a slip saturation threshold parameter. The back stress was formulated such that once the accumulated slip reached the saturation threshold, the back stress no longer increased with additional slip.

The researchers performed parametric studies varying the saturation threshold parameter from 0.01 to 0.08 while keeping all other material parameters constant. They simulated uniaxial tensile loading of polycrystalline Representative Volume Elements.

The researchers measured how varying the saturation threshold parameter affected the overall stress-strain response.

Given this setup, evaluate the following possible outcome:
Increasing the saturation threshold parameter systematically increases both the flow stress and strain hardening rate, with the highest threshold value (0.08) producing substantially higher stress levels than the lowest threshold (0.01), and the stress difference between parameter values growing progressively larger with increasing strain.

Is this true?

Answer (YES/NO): NO